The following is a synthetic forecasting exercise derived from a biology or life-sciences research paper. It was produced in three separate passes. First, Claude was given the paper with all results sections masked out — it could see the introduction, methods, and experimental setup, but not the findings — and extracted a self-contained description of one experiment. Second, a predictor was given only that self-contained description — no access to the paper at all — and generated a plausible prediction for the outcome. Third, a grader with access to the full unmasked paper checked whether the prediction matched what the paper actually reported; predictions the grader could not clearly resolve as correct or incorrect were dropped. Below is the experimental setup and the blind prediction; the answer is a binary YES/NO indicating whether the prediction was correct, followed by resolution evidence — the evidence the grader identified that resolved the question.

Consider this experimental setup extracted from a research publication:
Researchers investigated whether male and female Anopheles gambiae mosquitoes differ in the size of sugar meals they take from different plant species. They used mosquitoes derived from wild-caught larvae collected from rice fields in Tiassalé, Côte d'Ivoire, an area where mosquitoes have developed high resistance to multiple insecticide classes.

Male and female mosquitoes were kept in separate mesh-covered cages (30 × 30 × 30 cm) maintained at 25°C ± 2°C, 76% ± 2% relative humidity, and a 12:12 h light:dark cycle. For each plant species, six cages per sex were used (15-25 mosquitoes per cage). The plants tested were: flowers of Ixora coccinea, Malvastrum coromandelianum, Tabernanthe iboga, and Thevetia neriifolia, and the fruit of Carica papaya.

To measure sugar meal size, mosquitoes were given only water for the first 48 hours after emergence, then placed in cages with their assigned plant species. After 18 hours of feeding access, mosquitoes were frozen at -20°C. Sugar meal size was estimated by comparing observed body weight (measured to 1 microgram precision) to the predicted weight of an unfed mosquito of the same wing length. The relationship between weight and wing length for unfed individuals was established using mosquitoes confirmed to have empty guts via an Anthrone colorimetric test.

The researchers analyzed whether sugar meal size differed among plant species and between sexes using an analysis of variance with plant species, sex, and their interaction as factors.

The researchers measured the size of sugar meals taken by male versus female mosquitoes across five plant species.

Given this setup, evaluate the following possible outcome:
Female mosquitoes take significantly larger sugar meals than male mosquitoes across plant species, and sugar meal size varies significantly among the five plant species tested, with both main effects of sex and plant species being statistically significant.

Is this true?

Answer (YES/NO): YES